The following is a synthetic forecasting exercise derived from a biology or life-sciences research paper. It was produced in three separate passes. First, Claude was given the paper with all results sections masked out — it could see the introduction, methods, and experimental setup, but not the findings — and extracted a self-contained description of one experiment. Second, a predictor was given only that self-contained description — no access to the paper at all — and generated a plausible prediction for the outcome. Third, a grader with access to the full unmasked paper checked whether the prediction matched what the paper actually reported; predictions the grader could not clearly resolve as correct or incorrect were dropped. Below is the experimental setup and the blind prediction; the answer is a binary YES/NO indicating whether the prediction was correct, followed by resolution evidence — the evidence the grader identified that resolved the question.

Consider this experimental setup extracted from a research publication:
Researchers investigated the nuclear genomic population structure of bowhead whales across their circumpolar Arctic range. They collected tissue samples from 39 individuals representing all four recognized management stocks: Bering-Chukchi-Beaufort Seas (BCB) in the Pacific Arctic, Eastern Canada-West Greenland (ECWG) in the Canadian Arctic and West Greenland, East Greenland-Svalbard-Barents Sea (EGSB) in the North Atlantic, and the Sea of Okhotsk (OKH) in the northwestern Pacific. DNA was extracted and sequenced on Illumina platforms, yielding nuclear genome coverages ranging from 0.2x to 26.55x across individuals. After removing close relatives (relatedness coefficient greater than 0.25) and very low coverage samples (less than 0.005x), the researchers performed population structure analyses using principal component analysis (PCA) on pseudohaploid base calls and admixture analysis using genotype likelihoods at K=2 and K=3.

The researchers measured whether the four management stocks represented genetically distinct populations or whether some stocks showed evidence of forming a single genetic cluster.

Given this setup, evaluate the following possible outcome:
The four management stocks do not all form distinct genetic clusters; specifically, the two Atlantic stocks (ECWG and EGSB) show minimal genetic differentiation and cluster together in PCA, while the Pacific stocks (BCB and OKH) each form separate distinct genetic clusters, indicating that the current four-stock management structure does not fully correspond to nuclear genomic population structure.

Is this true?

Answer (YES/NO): NO